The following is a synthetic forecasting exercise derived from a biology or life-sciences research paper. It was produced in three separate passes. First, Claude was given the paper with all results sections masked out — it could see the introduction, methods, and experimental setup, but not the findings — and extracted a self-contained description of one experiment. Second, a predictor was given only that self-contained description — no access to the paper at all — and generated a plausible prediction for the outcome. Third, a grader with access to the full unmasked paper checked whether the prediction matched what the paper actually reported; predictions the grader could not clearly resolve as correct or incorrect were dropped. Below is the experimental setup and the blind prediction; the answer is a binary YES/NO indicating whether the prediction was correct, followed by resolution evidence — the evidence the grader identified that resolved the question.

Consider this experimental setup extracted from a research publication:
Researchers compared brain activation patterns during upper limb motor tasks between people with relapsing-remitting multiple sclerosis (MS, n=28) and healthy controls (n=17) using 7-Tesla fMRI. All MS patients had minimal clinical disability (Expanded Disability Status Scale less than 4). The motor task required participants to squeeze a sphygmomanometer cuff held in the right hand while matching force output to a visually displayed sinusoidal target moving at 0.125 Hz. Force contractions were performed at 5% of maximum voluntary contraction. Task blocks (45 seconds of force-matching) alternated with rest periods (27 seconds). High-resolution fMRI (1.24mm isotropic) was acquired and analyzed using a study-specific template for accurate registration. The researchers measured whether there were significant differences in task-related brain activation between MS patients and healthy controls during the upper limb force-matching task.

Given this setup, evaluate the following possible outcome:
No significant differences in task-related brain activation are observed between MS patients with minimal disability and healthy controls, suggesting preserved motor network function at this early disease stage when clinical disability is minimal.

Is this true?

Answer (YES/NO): YES